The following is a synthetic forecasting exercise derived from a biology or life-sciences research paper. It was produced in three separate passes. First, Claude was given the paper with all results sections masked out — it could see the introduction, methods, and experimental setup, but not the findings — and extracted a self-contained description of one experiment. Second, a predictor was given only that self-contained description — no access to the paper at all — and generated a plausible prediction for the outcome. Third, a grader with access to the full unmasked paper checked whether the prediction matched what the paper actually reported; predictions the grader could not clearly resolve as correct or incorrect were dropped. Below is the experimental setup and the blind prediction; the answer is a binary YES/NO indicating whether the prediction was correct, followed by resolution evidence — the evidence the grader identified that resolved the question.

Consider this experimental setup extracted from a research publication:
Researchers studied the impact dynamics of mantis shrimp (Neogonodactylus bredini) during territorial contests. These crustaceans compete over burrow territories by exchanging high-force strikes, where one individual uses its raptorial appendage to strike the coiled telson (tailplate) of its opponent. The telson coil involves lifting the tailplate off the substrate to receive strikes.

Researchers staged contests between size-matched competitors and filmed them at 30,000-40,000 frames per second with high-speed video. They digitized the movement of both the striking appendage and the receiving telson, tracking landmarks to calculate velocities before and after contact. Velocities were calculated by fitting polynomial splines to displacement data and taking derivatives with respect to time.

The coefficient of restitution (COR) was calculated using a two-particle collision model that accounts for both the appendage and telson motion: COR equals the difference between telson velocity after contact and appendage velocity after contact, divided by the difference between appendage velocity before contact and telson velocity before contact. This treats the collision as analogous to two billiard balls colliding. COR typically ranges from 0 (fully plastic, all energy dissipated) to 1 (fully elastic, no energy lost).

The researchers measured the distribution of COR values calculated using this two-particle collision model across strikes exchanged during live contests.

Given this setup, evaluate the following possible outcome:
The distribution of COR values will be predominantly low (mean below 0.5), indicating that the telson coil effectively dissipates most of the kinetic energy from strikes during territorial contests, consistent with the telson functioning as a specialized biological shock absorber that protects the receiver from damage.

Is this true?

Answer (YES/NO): YES